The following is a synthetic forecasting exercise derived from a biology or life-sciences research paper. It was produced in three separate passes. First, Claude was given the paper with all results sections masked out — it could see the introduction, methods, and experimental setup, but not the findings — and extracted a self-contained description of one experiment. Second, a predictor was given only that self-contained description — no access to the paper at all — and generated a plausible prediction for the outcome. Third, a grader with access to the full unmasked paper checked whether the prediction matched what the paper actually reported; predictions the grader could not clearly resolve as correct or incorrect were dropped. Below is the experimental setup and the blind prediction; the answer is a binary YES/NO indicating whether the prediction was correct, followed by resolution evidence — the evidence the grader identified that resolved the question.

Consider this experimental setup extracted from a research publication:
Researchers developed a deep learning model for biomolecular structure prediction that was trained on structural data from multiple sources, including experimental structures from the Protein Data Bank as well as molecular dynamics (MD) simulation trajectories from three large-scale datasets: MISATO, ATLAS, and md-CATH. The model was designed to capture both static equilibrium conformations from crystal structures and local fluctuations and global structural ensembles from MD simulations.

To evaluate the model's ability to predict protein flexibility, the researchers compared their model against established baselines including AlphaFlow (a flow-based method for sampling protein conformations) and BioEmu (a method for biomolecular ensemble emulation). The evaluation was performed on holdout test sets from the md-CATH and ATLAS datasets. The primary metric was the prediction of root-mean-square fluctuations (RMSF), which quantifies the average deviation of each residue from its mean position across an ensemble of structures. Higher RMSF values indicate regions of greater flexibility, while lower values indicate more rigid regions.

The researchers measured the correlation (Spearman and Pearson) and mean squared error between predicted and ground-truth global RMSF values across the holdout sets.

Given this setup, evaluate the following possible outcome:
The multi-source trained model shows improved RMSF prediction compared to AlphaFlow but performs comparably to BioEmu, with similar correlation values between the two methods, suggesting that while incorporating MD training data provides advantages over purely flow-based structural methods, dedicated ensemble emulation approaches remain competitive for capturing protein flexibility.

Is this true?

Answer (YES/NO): NO